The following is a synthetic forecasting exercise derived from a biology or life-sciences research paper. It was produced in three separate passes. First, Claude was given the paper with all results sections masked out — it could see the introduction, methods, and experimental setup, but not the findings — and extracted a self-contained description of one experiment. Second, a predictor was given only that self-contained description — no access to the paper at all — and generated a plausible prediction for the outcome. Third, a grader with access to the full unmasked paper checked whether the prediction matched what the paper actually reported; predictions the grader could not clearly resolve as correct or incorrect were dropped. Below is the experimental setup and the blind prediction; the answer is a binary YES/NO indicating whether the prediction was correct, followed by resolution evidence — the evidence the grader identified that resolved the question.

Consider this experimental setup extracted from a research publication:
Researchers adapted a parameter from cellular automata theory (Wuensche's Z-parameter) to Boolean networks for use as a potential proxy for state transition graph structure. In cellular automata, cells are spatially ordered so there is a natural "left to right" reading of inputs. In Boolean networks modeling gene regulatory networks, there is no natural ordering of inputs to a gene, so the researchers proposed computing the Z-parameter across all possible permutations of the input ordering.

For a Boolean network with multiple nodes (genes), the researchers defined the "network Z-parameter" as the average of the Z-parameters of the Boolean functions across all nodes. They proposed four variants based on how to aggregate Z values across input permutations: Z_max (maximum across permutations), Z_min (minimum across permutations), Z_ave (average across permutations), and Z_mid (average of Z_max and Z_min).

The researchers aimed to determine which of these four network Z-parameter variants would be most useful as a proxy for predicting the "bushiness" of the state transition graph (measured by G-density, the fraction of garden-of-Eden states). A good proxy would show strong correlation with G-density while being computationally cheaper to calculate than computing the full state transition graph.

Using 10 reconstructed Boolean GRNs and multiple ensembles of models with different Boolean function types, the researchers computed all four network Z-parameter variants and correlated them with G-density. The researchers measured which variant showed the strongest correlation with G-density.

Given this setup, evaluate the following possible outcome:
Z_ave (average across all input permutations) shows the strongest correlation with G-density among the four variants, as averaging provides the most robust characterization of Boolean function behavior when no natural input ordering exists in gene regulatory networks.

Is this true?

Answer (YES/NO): NO